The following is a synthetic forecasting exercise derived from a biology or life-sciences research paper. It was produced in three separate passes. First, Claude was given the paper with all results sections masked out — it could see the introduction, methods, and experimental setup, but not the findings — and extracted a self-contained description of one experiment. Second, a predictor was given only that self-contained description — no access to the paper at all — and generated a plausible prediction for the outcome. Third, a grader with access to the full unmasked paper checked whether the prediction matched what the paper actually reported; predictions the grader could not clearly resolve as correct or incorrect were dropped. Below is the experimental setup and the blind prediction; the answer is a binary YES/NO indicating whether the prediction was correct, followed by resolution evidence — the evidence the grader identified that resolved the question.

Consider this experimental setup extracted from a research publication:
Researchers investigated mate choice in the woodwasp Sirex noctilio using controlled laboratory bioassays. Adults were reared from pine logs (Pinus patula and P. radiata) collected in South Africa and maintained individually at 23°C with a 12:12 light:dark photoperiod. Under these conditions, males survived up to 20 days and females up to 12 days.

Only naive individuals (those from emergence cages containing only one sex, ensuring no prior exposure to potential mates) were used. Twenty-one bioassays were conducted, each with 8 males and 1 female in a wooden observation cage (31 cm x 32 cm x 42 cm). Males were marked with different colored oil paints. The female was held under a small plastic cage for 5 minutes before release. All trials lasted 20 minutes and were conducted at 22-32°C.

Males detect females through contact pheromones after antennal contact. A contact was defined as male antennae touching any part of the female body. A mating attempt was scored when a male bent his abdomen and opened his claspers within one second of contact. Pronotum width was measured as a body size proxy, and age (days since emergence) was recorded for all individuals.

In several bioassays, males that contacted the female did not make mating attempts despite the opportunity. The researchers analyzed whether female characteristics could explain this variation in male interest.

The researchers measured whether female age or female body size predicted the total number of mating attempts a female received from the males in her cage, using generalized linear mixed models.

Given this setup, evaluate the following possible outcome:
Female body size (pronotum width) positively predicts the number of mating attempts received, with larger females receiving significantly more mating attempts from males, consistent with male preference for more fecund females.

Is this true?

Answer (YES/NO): NO